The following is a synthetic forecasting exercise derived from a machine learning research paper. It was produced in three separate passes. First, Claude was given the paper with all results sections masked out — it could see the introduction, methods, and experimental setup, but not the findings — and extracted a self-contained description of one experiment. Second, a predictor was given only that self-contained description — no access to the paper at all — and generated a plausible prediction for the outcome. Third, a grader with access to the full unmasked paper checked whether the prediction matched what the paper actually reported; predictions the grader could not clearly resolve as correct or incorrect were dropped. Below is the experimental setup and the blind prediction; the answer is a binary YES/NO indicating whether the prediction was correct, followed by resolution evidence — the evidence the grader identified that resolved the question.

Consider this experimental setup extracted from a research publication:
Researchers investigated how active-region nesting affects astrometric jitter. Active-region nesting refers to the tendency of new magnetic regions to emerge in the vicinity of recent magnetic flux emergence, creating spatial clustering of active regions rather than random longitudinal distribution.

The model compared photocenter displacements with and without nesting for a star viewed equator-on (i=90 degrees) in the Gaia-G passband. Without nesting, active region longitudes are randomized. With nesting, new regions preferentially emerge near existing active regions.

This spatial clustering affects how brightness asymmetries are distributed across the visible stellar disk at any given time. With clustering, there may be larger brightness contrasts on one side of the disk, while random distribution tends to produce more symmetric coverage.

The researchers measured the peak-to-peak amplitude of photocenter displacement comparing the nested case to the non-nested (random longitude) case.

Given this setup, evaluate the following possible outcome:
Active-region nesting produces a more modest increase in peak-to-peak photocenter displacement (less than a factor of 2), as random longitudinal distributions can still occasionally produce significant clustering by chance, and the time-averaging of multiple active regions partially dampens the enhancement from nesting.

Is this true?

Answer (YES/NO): NO